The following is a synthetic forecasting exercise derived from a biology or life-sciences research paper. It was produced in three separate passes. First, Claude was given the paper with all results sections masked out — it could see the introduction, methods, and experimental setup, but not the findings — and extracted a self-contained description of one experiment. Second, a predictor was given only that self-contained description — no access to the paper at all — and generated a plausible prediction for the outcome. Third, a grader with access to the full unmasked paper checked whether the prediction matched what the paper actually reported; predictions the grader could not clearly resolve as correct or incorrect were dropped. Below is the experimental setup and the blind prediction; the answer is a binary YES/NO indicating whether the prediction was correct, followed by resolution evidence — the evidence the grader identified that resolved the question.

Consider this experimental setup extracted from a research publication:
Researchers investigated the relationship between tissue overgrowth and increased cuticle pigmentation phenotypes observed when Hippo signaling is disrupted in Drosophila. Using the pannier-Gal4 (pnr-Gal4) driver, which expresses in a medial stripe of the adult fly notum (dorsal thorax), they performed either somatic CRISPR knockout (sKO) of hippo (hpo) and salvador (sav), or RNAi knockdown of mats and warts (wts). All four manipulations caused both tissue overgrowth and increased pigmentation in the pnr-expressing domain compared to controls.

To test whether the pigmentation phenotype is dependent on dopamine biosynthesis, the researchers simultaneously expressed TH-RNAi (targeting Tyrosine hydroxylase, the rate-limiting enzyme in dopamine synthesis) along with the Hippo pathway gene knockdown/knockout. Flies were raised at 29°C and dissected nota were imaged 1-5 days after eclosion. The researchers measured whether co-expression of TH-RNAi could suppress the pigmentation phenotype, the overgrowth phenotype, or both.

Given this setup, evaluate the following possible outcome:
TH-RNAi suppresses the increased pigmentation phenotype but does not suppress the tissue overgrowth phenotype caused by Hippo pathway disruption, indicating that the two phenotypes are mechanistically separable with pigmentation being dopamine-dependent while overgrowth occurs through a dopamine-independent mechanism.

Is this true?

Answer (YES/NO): YES